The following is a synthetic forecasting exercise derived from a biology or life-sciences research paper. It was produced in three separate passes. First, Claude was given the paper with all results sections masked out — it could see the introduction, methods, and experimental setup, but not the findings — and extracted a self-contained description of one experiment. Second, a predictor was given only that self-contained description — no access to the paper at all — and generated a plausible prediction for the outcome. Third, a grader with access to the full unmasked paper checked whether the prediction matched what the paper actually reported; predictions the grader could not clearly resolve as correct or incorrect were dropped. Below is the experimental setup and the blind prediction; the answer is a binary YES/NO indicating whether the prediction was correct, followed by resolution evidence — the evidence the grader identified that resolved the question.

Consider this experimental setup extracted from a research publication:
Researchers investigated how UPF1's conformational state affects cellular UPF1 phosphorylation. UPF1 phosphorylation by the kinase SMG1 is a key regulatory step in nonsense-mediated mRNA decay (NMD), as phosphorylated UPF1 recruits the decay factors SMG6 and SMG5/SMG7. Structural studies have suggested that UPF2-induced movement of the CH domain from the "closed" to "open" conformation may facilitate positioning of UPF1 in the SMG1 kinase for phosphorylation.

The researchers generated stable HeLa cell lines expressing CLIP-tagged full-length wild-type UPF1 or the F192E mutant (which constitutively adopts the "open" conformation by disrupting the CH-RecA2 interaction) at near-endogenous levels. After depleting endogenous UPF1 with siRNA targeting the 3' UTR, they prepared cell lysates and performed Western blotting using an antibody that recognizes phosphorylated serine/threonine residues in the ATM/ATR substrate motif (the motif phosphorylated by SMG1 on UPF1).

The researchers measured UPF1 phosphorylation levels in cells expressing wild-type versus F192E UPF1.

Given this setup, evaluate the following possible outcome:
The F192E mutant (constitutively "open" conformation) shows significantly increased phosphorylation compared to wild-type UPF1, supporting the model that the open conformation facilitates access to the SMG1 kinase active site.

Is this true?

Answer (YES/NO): NO